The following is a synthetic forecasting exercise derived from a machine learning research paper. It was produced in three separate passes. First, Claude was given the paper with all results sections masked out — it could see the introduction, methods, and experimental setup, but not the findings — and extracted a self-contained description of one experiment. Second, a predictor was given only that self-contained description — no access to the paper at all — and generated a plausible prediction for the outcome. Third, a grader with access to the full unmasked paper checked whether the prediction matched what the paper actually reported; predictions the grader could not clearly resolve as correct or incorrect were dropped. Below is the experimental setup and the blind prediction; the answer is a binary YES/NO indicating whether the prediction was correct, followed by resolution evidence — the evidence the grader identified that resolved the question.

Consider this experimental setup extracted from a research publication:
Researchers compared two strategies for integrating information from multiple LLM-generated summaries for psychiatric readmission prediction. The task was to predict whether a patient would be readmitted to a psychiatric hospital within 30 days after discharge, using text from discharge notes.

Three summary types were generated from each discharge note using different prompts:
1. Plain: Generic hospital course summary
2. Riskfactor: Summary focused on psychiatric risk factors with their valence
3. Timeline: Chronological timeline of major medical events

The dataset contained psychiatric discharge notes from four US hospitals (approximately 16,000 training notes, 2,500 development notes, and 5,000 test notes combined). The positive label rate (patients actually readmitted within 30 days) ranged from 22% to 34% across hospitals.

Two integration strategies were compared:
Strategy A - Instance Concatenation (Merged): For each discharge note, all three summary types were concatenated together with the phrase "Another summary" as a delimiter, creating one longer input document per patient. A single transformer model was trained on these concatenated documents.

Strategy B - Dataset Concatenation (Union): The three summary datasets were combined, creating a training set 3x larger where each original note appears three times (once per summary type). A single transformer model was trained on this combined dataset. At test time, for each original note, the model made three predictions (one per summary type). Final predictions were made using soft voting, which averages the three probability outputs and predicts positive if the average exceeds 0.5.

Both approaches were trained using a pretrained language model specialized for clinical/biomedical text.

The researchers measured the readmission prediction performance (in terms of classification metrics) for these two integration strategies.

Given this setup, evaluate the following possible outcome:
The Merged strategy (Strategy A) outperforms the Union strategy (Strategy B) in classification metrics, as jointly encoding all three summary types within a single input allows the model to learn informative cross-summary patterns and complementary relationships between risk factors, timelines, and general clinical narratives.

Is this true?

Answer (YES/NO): NO